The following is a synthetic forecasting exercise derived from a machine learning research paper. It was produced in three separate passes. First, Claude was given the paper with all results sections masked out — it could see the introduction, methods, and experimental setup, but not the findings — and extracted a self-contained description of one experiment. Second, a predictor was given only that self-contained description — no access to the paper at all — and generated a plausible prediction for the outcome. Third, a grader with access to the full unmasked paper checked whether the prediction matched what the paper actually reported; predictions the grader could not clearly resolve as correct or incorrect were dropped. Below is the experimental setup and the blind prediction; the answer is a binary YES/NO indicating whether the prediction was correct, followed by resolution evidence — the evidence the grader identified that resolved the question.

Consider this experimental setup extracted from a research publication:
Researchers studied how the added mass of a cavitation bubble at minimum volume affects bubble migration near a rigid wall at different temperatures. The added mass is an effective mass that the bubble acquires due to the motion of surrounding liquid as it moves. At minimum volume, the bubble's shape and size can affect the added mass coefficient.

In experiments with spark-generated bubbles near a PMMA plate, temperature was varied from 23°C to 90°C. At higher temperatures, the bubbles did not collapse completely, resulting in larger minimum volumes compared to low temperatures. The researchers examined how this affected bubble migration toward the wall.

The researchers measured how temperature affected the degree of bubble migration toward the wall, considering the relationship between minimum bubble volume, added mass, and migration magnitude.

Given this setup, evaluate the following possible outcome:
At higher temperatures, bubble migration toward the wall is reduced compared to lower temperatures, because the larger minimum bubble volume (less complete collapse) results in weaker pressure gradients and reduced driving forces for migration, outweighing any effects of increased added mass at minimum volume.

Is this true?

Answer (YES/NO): NO